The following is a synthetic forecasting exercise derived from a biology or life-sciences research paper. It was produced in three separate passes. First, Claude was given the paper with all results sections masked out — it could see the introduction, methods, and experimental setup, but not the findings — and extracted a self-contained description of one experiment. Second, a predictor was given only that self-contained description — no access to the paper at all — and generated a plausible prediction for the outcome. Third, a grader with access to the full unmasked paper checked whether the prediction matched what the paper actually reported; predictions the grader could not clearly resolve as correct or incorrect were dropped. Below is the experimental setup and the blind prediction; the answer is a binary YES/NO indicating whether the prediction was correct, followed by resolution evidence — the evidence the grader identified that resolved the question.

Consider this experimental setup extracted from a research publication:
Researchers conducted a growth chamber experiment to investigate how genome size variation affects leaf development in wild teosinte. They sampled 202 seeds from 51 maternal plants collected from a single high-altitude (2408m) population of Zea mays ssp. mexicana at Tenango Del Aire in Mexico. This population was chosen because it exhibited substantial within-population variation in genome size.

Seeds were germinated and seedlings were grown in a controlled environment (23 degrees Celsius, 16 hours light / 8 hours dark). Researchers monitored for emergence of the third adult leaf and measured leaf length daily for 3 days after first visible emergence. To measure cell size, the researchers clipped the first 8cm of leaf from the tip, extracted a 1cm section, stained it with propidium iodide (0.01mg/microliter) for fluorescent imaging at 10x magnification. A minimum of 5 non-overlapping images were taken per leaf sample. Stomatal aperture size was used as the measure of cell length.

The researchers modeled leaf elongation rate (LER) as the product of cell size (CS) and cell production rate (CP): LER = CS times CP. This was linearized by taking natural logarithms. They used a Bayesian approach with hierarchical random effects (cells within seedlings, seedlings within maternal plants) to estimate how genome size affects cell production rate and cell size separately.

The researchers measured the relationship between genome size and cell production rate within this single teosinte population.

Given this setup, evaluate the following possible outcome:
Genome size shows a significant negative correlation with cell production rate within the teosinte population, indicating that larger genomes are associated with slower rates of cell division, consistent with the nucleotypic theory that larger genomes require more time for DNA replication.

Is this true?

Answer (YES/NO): YES